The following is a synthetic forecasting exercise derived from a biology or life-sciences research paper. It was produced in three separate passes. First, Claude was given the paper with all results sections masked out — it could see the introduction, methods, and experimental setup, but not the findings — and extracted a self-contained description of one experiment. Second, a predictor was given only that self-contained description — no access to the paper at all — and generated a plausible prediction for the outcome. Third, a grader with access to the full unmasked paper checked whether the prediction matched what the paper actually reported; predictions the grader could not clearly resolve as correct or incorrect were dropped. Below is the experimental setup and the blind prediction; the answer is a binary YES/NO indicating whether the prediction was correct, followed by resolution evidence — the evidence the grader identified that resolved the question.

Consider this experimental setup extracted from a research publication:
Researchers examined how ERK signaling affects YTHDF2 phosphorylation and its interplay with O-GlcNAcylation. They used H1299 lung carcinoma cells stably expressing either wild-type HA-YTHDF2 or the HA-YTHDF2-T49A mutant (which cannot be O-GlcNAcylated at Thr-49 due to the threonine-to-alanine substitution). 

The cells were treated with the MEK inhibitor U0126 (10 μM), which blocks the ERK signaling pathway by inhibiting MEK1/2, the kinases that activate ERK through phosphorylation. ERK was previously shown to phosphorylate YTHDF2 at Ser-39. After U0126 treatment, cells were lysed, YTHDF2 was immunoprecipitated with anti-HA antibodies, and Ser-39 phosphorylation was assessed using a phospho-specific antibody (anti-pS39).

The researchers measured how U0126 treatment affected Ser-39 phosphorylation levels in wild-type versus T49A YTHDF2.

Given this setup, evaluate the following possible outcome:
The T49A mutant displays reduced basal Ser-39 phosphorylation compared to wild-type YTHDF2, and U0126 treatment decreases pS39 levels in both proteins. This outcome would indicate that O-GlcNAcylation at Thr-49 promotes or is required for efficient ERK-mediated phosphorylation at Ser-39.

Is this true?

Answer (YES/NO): NO